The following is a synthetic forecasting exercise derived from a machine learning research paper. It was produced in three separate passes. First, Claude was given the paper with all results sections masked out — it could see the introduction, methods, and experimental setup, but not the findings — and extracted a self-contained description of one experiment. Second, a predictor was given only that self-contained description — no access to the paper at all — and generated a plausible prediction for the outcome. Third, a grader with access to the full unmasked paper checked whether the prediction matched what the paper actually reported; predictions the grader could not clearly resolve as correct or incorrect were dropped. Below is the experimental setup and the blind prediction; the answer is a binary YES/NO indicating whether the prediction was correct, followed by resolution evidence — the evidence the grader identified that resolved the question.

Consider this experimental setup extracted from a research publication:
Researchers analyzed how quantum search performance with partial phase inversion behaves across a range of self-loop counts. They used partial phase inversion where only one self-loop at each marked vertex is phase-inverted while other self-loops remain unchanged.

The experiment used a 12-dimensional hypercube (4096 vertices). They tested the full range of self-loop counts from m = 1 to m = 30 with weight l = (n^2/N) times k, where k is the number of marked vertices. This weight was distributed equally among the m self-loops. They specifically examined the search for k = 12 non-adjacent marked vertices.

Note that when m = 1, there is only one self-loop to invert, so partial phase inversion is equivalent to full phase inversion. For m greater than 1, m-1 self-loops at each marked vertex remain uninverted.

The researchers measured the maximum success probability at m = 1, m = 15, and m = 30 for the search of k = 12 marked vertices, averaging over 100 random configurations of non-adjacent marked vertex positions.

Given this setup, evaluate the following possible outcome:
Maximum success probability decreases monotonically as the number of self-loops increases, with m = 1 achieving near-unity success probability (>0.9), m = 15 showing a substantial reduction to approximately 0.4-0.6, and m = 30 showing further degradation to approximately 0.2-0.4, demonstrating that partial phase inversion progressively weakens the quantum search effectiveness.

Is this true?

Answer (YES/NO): NO